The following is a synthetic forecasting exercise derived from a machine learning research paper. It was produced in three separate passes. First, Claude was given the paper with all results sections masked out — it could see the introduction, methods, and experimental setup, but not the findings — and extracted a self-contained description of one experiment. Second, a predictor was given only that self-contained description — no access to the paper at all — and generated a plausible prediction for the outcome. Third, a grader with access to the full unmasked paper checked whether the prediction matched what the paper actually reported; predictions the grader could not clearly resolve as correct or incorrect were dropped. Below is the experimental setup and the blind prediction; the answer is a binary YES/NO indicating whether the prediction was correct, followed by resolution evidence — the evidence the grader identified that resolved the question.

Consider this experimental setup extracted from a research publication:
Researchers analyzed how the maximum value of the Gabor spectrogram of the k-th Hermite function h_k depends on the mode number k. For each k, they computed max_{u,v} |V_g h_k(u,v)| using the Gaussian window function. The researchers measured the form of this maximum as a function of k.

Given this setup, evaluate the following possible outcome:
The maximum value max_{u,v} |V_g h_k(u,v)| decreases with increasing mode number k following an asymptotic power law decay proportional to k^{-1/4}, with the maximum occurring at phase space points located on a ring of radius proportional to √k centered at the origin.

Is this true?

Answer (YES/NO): YES